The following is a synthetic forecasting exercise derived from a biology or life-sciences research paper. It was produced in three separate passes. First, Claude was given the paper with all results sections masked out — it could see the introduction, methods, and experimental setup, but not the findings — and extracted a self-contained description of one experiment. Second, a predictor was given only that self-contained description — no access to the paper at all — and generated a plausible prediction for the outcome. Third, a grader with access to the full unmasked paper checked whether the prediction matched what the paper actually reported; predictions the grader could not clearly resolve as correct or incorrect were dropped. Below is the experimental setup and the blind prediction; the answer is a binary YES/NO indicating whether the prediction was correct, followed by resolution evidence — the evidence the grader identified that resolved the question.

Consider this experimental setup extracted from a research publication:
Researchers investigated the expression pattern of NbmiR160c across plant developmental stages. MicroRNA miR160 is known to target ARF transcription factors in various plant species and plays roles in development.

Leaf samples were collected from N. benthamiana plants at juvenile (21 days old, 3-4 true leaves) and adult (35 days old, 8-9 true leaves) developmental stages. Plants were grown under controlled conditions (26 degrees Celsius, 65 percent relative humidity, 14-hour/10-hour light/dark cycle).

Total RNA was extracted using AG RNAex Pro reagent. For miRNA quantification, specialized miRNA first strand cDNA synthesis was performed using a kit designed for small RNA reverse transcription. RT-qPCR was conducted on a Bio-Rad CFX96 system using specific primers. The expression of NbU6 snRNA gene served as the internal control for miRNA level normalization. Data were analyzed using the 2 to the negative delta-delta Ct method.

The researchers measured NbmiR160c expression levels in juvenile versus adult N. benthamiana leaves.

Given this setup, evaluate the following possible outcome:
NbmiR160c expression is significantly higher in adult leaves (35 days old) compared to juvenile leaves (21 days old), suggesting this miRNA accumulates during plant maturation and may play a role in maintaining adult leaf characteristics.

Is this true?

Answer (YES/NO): NO